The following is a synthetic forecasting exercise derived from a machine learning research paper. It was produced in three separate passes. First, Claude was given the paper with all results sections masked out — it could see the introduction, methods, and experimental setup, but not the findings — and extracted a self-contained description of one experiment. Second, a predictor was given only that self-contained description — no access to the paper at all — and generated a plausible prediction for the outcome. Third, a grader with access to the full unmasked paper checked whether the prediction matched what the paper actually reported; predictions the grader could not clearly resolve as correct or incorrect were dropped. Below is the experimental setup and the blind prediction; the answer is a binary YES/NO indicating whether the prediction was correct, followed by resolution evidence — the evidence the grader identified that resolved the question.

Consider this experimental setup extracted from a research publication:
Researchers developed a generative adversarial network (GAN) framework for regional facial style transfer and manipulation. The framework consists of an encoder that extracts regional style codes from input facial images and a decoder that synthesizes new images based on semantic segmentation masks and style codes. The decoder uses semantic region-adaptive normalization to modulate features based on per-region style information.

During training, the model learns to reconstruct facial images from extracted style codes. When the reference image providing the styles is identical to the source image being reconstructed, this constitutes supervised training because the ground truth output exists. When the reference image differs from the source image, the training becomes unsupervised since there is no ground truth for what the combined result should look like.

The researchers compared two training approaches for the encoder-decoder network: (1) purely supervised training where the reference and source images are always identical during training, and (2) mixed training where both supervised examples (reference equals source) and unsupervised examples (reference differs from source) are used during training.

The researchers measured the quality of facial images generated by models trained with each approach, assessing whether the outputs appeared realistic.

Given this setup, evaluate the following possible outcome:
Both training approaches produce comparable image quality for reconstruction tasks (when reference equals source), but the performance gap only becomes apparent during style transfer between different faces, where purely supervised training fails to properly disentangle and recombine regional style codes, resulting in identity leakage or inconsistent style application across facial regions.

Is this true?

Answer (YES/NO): NO